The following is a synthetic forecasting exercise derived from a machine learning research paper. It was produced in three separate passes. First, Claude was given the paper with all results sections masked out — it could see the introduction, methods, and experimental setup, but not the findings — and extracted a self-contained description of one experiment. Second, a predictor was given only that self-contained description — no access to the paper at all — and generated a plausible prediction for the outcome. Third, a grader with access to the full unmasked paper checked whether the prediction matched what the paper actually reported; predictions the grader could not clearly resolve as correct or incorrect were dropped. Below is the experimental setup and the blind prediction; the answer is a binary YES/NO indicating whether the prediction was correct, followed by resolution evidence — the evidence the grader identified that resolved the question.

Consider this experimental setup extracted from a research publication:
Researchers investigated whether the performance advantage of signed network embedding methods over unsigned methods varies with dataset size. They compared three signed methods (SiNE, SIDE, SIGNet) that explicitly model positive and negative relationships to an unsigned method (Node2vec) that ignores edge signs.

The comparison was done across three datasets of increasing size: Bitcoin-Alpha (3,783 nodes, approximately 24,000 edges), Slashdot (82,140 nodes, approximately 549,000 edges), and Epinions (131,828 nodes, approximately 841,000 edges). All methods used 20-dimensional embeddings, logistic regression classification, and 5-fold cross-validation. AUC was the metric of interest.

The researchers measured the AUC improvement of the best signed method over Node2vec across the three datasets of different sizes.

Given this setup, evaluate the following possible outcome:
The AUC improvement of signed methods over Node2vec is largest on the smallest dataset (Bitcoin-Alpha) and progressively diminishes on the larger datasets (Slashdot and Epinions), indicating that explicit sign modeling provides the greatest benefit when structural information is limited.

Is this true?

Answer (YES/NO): YES